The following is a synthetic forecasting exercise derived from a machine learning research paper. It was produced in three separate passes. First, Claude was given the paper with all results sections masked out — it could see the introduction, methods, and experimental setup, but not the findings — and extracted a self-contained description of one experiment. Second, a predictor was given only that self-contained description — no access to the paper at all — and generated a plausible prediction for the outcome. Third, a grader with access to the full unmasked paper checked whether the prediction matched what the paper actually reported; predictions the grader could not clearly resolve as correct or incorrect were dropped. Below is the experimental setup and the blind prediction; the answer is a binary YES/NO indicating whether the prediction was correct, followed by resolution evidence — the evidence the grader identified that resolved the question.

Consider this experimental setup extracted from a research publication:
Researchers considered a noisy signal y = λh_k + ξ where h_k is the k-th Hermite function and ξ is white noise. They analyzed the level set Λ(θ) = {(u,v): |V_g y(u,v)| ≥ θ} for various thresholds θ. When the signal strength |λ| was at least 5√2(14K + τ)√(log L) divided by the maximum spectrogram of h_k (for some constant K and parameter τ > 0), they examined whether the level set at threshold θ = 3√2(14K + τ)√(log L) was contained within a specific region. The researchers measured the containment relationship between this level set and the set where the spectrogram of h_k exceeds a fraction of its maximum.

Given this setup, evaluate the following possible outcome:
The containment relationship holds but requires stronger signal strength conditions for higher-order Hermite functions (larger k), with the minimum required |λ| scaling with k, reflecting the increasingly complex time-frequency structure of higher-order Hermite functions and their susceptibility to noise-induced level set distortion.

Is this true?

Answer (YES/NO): NO